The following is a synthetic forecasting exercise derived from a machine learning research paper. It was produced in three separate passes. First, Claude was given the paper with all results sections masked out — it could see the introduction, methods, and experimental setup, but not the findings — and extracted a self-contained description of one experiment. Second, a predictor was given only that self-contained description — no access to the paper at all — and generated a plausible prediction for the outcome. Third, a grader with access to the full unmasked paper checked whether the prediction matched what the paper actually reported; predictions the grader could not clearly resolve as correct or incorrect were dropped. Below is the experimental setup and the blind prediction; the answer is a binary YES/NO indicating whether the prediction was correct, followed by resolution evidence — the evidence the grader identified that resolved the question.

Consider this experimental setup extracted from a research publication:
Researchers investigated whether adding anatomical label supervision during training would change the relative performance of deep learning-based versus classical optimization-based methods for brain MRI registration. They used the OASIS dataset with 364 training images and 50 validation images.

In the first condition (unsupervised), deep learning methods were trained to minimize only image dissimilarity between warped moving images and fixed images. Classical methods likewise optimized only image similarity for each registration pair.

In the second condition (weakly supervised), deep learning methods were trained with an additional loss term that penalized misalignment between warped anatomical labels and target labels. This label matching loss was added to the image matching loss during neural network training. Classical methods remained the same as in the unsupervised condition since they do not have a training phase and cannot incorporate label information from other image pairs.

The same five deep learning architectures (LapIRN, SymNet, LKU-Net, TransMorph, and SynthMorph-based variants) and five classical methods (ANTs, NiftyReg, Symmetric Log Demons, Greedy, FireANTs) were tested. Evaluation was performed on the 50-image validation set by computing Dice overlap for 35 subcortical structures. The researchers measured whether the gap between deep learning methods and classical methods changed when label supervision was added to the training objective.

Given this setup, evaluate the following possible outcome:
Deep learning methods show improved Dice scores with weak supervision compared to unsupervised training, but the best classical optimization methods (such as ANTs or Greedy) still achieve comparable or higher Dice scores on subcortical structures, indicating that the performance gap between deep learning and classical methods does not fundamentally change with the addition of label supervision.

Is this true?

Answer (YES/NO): NO